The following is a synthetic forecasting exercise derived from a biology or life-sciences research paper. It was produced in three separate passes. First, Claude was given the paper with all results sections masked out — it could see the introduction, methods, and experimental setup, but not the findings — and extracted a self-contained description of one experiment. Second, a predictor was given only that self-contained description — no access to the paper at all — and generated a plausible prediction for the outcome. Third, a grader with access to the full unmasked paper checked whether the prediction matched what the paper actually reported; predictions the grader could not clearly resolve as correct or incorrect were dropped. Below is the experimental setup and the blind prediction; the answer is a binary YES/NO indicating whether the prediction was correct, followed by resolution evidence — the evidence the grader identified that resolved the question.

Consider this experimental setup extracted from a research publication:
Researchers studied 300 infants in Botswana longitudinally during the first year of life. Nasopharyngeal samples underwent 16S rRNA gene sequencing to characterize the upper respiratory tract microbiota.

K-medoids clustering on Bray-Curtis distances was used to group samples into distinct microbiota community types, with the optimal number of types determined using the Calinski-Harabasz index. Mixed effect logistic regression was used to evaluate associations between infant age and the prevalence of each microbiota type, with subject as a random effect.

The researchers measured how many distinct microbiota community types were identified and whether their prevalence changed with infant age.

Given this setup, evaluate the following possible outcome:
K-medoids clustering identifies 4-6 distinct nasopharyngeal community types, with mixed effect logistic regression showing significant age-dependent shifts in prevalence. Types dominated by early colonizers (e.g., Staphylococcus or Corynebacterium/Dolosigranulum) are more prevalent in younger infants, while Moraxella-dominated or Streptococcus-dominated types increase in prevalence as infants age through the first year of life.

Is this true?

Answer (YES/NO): NO